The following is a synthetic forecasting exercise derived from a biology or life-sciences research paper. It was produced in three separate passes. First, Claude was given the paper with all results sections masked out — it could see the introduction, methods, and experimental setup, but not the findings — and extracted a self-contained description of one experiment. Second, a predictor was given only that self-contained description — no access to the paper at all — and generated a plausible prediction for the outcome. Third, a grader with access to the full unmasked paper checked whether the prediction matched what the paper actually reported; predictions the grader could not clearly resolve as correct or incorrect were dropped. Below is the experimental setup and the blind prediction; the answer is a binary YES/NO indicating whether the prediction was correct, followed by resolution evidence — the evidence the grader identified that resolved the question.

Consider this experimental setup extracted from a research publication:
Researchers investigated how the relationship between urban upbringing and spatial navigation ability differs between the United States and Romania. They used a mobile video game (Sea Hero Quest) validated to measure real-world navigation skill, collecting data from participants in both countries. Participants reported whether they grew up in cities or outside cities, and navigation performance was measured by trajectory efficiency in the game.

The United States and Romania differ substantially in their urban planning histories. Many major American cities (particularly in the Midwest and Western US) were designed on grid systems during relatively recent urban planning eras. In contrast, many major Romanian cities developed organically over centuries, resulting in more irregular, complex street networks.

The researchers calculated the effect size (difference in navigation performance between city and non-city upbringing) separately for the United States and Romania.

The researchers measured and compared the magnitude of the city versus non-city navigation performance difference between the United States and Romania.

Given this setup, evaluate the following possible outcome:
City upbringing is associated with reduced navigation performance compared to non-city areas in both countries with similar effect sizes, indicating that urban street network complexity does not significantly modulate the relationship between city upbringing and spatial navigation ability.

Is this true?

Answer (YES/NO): NO